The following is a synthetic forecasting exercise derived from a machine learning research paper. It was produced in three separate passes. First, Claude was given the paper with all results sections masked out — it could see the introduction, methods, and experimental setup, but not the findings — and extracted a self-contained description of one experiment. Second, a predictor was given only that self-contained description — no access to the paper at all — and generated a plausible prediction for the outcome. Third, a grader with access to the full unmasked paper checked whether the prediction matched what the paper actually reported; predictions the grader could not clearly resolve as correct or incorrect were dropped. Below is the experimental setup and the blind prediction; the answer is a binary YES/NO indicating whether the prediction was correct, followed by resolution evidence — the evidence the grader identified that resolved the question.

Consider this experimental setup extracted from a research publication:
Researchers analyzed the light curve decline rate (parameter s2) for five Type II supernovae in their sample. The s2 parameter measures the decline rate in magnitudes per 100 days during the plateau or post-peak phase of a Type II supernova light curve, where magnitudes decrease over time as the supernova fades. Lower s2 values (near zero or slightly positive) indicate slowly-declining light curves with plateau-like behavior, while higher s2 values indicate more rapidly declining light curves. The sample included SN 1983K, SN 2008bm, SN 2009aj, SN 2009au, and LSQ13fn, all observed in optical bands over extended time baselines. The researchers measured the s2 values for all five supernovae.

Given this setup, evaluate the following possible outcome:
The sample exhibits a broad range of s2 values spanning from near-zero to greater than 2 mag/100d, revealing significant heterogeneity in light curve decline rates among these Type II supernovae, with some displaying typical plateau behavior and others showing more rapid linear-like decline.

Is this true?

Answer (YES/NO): NO